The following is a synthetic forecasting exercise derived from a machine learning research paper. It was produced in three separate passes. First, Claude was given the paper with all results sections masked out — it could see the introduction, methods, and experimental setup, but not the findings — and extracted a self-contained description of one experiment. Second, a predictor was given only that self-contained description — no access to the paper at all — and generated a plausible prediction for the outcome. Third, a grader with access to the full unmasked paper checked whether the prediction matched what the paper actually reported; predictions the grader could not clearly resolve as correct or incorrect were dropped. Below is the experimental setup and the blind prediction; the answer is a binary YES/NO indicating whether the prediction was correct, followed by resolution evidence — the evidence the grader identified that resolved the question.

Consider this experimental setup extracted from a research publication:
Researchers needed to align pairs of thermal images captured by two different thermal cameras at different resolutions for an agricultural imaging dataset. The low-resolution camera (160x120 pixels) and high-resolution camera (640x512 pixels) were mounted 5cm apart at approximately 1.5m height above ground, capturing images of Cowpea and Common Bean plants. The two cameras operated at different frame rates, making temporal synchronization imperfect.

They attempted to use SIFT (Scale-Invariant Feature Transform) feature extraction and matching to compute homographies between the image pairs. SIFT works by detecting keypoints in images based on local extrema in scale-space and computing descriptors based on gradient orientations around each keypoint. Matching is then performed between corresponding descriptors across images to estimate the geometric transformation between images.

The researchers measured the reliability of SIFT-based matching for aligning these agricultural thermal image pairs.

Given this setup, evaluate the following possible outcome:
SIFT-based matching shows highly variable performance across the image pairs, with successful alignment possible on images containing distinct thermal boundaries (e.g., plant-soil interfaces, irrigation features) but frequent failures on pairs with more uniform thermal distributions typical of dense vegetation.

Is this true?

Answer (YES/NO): NO